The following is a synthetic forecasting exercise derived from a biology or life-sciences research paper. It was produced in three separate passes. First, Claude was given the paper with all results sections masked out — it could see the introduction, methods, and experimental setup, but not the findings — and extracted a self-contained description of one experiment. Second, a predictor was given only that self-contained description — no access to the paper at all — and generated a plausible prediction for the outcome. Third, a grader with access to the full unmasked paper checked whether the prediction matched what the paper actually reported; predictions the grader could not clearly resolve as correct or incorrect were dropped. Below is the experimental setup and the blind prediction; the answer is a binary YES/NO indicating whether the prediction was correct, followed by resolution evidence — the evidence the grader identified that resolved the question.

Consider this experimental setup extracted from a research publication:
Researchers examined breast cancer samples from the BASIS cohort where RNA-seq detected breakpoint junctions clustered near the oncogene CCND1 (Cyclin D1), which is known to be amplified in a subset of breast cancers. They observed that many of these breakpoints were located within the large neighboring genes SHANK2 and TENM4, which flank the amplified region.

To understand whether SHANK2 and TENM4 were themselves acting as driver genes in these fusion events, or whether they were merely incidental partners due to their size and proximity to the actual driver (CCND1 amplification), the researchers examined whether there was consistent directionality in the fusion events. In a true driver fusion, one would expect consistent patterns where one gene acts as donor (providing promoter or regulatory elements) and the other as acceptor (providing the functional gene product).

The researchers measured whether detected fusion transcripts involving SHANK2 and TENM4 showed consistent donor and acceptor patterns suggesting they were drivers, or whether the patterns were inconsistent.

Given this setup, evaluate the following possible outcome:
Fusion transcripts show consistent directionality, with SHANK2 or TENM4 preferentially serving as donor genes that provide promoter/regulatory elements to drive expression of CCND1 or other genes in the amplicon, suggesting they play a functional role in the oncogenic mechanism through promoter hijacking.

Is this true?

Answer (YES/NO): NO